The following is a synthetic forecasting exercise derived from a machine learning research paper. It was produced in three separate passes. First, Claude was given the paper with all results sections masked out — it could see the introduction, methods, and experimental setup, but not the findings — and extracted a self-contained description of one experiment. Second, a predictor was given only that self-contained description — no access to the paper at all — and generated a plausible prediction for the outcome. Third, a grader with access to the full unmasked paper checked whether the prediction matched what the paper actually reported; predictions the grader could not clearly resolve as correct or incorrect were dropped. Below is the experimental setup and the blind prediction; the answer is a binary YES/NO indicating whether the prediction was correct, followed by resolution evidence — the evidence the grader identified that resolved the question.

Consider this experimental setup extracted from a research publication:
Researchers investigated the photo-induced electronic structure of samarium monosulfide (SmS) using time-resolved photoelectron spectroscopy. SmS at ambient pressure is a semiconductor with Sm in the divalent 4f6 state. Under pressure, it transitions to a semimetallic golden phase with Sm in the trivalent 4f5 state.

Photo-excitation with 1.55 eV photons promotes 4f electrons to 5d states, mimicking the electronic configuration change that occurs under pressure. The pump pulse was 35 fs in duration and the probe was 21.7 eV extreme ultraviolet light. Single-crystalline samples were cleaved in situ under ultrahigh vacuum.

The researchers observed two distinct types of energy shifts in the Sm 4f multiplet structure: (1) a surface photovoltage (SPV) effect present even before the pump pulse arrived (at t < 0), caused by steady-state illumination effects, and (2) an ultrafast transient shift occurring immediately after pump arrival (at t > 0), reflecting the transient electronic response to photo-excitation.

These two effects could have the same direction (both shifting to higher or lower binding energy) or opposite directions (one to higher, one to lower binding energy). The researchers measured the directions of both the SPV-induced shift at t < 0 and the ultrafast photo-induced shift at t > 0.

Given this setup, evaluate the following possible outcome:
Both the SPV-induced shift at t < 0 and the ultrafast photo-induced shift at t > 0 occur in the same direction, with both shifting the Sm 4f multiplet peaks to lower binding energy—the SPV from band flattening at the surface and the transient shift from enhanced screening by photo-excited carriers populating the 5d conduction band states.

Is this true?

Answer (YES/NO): NO